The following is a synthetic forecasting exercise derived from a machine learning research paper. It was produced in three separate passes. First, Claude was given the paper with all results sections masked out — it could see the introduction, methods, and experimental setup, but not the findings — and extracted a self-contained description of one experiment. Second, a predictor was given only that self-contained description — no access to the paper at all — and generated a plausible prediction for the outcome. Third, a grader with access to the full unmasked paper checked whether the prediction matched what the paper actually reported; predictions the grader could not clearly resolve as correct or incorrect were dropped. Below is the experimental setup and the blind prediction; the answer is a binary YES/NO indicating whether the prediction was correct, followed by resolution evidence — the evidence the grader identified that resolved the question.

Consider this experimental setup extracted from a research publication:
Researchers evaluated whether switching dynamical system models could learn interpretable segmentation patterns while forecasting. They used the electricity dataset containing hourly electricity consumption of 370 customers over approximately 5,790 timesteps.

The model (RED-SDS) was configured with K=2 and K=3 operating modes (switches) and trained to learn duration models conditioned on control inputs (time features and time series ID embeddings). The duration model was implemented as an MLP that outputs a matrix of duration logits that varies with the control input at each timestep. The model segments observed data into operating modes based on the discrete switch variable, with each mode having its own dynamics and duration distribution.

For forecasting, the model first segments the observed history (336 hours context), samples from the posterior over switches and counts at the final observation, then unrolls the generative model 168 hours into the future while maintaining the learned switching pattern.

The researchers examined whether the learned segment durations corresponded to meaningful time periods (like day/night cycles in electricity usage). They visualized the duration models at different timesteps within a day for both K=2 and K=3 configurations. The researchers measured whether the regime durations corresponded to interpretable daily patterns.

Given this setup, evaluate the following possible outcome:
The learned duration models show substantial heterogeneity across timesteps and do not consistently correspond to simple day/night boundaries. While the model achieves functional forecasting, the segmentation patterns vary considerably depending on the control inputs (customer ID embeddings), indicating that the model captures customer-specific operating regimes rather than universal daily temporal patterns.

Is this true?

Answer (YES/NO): NO